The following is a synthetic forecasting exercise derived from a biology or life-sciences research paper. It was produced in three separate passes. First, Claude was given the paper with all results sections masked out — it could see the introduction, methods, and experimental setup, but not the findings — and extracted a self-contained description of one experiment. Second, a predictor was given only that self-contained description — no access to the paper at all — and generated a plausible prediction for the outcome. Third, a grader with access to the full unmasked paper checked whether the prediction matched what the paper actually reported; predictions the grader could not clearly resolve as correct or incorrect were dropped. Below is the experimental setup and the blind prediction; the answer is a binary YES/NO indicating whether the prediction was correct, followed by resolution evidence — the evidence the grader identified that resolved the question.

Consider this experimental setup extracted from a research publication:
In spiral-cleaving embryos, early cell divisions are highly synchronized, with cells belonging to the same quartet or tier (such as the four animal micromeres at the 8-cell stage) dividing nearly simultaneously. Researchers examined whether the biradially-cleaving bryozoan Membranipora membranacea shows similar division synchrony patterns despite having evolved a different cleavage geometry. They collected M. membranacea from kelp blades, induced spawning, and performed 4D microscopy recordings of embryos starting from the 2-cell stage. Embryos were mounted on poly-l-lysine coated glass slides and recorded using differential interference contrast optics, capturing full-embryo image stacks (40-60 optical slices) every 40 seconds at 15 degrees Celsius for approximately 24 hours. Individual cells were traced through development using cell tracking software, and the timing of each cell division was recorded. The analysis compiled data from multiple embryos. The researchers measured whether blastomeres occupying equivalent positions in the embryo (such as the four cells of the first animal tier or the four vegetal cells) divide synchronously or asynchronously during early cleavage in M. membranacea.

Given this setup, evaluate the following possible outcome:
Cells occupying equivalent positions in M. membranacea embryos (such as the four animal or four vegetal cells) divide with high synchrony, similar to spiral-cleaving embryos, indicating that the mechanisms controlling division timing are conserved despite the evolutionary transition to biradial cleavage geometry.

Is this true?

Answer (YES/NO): YES